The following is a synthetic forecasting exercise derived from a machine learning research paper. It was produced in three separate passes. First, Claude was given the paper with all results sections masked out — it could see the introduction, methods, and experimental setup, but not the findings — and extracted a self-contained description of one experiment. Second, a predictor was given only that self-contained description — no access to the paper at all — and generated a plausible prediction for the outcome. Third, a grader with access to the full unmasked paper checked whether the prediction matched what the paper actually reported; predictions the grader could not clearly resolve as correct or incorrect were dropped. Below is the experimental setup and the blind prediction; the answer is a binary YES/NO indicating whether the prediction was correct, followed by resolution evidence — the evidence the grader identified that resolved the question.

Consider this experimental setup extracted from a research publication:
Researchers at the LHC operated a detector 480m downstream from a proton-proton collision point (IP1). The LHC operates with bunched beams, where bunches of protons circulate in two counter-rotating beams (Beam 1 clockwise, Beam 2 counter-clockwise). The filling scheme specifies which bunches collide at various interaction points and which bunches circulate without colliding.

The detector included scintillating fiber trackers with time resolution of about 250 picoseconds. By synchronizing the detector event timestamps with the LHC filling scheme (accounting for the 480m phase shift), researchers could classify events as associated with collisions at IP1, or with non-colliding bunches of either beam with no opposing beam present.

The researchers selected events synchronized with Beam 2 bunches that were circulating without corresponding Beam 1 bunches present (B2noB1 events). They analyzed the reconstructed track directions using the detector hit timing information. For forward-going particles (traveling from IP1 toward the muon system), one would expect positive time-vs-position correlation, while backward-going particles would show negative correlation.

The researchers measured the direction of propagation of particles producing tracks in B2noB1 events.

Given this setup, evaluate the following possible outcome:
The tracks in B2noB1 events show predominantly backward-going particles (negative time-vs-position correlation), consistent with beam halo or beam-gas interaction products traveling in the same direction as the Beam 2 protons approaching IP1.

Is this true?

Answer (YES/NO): YES